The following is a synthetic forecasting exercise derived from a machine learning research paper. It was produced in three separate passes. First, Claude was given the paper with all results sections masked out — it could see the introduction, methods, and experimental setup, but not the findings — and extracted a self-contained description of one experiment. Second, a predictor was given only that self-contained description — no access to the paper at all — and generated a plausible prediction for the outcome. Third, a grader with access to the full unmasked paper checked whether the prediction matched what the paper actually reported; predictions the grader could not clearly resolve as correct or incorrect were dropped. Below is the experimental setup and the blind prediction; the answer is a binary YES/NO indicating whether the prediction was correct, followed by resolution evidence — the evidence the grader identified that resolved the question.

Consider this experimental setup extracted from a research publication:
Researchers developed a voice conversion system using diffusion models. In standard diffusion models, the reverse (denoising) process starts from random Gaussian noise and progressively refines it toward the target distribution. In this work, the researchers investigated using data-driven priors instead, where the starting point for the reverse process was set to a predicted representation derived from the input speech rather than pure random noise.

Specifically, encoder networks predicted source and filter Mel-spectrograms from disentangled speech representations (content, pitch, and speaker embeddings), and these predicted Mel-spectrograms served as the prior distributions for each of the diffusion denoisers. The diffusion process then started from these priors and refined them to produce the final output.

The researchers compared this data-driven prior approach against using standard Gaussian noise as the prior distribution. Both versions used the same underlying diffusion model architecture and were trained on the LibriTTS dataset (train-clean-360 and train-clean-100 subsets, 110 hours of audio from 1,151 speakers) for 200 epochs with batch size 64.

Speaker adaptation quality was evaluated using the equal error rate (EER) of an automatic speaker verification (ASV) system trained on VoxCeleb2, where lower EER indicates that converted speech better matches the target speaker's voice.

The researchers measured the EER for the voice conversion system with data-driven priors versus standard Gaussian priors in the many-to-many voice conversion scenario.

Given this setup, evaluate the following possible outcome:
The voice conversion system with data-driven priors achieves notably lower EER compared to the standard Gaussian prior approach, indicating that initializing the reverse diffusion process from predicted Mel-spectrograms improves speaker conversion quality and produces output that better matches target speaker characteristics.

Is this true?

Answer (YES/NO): YES